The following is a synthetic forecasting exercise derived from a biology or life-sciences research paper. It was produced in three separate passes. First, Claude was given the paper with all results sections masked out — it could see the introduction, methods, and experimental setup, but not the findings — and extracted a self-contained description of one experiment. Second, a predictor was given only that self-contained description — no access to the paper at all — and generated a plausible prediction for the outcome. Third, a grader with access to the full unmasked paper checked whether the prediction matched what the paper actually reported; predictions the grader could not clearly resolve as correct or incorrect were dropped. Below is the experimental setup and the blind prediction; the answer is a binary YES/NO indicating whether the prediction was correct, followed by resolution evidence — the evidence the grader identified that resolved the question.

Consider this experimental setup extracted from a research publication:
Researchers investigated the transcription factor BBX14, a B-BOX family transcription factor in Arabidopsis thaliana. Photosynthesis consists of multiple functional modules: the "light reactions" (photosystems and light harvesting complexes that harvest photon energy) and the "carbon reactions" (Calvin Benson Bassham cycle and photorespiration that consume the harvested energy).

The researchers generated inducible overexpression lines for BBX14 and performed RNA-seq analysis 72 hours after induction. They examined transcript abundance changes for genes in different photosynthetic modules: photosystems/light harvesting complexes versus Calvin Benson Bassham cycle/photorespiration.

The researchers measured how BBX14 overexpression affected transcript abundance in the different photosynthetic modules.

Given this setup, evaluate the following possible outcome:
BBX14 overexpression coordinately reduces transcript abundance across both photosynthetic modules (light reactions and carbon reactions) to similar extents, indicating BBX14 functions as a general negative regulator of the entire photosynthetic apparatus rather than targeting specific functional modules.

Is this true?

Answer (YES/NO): NO